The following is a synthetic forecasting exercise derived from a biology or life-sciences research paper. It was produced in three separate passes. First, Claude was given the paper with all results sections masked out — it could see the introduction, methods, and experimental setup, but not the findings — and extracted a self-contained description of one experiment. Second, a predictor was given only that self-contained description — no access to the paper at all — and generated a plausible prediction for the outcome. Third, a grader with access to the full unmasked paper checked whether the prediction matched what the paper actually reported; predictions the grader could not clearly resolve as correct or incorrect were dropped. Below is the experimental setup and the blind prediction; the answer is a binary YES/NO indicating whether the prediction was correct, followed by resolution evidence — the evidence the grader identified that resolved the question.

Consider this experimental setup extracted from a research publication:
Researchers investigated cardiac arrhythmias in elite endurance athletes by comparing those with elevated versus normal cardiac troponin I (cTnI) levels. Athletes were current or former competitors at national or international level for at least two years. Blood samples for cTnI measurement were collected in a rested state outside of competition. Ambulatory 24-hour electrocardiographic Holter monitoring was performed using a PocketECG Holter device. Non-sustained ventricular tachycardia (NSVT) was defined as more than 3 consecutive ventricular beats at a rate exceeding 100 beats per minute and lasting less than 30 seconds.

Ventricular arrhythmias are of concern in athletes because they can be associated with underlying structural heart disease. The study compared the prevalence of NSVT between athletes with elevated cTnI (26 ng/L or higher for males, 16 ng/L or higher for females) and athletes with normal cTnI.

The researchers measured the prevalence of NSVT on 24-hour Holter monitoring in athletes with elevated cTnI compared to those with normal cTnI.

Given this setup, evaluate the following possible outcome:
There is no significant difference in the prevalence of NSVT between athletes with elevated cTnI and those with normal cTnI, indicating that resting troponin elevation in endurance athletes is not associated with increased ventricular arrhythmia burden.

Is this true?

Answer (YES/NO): NO